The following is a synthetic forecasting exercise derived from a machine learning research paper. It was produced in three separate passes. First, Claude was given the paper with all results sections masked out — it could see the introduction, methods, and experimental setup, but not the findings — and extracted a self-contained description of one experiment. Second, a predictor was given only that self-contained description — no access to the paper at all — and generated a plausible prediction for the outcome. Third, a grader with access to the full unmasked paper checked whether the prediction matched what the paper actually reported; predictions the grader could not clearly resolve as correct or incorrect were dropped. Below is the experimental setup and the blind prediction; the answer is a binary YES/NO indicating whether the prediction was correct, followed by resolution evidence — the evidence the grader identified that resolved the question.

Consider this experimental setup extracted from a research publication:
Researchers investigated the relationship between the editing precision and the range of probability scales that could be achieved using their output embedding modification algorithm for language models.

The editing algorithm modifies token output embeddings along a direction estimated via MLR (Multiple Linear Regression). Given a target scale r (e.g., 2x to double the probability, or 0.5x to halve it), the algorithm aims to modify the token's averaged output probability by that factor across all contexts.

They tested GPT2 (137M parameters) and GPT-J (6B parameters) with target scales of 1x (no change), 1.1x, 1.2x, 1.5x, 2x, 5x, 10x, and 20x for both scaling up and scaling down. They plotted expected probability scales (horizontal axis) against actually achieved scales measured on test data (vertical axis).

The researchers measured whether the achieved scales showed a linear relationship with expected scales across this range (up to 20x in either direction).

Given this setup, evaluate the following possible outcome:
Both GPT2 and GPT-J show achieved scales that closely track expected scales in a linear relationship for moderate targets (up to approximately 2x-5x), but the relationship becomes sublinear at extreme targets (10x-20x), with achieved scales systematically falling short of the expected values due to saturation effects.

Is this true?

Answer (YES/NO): NO